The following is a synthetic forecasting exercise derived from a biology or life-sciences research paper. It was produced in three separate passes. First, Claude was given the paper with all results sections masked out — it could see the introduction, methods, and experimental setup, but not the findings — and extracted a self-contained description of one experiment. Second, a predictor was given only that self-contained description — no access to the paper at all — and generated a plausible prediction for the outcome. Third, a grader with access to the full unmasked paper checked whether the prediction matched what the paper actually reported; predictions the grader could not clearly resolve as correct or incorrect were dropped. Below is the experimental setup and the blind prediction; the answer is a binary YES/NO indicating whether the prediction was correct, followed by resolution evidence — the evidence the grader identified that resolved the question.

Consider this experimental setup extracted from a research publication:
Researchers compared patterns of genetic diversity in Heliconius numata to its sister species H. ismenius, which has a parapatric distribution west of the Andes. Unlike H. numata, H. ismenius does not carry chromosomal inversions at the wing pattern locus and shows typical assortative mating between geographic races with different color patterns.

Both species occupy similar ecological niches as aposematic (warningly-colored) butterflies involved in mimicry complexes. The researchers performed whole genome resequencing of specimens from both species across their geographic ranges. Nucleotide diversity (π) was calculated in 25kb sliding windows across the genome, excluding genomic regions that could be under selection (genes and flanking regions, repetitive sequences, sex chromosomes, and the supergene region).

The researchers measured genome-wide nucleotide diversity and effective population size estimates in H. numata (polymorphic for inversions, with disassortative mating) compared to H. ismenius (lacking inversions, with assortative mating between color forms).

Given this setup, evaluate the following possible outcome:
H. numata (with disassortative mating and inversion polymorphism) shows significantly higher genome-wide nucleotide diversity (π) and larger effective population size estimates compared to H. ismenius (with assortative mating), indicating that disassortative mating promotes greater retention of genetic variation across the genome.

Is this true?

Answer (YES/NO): YES